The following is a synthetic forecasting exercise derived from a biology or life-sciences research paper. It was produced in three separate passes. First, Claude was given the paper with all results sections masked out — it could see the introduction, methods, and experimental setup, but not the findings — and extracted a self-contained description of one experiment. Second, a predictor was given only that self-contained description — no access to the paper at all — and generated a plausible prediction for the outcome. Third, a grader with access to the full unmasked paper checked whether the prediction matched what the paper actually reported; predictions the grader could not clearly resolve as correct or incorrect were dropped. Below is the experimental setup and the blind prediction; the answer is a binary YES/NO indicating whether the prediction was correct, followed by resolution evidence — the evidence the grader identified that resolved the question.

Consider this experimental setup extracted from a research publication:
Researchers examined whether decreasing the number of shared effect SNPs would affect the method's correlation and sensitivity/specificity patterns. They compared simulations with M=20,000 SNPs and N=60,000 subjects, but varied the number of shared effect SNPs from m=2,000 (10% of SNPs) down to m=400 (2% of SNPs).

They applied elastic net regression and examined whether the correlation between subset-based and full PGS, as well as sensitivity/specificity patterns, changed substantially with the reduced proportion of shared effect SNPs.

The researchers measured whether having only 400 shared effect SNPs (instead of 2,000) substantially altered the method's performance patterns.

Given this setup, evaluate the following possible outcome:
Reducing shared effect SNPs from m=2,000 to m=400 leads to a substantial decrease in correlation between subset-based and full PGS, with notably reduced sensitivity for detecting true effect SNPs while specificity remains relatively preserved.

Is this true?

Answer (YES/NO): NO